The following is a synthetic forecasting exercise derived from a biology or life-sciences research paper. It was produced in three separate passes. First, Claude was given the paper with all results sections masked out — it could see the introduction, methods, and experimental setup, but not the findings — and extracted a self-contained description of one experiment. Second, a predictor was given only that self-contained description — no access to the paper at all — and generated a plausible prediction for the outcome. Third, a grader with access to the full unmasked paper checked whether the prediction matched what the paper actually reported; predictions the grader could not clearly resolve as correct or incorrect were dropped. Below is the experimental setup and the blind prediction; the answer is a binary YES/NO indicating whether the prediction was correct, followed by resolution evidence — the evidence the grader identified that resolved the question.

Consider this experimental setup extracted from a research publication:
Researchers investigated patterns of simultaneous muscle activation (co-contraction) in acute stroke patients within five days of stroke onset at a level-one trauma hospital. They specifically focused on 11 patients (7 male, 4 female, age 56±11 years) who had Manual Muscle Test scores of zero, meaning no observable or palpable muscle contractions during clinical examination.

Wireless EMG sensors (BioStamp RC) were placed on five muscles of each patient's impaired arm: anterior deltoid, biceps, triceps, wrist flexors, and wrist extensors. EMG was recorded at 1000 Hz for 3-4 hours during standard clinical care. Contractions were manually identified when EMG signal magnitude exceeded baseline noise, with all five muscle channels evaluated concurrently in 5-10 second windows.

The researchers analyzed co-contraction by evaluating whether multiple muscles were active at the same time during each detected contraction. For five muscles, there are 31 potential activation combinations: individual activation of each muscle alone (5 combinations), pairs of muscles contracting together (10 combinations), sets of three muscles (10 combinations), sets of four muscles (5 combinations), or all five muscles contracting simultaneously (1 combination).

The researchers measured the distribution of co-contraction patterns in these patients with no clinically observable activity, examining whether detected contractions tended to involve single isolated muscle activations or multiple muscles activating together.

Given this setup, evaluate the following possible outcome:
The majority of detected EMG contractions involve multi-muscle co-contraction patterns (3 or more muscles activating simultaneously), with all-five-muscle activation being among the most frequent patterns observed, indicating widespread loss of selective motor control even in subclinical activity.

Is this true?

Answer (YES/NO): NO